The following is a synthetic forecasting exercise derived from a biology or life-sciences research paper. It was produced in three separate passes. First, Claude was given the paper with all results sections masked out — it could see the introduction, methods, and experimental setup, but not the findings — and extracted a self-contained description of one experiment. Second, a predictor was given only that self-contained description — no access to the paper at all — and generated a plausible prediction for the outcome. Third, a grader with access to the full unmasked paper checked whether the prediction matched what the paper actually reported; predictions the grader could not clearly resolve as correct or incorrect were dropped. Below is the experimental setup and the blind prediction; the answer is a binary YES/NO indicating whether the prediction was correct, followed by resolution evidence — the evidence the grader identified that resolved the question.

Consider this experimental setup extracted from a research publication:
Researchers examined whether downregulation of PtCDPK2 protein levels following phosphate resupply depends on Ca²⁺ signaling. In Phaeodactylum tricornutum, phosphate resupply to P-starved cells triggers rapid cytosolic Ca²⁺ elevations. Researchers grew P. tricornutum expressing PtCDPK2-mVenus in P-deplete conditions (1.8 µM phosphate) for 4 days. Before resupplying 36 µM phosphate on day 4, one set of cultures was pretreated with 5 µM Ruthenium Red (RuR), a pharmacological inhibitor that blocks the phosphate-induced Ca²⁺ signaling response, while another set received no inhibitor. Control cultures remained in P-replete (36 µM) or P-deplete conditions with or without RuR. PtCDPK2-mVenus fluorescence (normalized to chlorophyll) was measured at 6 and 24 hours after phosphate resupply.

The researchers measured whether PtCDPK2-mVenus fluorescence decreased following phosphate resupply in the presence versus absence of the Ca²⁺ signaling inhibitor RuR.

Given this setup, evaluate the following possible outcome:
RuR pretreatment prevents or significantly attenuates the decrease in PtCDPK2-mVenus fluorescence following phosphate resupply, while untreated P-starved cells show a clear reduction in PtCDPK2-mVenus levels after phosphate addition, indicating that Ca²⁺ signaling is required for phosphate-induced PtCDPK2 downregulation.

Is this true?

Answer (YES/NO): NO